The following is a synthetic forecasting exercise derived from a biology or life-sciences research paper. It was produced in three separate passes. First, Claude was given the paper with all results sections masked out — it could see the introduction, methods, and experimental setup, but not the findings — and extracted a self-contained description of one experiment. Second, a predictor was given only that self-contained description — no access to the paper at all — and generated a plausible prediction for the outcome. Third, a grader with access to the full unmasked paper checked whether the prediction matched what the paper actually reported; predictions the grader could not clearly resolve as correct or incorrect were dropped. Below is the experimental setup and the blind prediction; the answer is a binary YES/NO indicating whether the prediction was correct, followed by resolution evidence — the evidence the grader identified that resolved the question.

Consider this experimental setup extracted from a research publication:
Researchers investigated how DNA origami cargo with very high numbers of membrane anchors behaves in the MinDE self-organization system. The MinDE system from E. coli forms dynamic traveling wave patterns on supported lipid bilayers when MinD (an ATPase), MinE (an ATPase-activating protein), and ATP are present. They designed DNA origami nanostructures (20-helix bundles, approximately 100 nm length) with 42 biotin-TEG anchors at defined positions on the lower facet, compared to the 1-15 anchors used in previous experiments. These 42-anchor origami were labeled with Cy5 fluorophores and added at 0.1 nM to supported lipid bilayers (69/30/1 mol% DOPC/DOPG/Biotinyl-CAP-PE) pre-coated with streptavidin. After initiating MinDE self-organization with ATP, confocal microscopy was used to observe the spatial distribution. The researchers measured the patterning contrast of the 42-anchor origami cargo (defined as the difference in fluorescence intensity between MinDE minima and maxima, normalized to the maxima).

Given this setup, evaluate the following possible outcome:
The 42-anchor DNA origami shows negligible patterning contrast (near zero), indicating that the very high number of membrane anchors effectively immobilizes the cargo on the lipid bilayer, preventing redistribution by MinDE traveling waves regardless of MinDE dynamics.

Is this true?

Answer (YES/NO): NO